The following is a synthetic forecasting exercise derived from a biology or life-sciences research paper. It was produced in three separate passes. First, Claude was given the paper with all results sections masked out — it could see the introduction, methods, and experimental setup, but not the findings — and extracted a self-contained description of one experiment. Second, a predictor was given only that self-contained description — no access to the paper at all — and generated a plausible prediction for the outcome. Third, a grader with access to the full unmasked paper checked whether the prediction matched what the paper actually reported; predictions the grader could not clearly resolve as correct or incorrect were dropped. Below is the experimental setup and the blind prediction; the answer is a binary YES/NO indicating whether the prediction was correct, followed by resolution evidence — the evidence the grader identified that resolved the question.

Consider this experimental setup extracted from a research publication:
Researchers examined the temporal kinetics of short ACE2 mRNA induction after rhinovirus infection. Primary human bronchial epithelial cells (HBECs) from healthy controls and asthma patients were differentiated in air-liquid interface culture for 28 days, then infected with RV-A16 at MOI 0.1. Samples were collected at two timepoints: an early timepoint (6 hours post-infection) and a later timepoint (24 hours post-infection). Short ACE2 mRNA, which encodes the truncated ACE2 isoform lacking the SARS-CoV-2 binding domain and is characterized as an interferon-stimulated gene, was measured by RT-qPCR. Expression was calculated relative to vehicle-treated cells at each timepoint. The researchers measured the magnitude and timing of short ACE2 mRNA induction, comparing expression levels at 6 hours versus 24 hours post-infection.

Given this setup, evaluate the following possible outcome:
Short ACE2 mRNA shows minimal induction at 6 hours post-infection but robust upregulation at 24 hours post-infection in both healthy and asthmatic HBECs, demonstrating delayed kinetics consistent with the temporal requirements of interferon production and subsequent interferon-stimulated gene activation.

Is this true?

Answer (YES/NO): YES